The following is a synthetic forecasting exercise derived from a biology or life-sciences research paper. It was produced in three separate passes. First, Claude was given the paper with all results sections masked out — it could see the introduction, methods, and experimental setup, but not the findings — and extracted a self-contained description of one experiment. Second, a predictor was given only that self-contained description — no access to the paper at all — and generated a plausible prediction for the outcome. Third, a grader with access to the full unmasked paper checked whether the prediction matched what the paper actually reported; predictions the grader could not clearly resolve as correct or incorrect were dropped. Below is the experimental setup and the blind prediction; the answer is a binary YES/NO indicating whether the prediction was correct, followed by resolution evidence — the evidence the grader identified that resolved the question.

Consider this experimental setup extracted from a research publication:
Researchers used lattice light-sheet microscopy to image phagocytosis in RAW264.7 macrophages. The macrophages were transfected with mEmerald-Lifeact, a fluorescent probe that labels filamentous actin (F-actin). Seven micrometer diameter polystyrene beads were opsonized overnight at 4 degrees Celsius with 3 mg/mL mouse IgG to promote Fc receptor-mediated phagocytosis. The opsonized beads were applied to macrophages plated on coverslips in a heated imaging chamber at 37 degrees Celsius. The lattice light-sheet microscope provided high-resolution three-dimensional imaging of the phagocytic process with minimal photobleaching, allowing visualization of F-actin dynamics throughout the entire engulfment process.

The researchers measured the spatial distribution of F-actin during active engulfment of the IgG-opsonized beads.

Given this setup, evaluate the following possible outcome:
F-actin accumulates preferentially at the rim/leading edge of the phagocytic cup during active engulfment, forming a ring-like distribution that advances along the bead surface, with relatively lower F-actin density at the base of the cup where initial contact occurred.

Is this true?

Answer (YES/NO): YES